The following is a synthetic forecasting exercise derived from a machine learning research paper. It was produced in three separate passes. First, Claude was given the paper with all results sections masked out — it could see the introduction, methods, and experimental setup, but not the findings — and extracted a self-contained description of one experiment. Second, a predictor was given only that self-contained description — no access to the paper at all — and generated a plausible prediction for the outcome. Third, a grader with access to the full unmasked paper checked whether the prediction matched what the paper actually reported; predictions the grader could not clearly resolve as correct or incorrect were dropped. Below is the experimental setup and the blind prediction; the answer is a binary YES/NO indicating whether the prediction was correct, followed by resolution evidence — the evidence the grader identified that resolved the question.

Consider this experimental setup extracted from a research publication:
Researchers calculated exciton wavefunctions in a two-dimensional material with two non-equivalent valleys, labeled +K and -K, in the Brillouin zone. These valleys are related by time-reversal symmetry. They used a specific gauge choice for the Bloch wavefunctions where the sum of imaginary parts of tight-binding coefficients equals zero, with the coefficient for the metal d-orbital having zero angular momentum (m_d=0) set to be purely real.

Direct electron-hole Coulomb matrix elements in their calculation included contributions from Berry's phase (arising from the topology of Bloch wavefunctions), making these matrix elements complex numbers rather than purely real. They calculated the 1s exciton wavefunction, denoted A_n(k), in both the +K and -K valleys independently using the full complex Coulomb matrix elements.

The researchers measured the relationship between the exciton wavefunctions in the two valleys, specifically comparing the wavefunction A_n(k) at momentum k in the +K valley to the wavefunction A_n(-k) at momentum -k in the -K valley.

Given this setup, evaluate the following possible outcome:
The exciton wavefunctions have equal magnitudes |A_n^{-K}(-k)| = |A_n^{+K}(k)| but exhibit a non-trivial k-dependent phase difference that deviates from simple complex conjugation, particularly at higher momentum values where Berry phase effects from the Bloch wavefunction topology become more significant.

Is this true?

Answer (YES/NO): NO